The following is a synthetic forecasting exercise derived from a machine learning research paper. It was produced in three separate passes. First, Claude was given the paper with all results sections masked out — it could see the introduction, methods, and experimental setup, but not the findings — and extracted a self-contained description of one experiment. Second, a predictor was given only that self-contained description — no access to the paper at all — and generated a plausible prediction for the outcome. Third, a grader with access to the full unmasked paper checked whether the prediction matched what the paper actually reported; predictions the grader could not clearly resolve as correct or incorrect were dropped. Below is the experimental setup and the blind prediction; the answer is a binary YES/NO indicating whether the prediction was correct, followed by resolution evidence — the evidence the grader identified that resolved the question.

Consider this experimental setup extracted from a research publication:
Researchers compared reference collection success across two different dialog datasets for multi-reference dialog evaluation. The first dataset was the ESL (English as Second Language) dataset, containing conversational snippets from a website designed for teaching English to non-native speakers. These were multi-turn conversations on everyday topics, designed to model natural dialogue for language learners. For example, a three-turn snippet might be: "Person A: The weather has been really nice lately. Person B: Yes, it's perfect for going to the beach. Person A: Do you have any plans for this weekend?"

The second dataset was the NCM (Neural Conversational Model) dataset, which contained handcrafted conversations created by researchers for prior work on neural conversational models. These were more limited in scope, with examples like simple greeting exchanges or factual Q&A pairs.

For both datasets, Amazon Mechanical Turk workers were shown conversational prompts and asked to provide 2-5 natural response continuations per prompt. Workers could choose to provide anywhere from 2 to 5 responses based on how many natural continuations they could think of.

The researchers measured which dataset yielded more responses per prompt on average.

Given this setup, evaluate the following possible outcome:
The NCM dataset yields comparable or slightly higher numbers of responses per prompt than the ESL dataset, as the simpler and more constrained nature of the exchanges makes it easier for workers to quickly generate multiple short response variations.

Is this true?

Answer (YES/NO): NO